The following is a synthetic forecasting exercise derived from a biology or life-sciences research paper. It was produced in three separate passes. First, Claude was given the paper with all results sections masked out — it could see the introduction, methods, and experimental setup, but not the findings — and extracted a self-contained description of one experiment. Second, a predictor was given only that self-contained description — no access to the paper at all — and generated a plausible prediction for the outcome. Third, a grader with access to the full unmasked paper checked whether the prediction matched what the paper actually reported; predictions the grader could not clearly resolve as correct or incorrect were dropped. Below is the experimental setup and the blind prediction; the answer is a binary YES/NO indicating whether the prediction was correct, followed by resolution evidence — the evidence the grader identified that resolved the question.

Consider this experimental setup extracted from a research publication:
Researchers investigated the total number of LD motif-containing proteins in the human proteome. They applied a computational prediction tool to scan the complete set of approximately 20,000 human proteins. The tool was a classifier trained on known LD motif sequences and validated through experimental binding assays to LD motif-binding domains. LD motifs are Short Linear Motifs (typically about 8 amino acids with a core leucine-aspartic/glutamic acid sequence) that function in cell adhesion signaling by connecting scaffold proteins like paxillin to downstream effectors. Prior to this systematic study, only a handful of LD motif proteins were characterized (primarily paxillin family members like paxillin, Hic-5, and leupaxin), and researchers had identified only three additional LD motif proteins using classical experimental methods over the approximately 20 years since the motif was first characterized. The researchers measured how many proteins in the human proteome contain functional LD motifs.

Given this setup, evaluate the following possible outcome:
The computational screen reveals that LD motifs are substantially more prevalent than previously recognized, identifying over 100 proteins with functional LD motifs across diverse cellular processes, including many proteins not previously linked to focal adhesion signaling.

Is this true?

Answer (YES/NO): NO